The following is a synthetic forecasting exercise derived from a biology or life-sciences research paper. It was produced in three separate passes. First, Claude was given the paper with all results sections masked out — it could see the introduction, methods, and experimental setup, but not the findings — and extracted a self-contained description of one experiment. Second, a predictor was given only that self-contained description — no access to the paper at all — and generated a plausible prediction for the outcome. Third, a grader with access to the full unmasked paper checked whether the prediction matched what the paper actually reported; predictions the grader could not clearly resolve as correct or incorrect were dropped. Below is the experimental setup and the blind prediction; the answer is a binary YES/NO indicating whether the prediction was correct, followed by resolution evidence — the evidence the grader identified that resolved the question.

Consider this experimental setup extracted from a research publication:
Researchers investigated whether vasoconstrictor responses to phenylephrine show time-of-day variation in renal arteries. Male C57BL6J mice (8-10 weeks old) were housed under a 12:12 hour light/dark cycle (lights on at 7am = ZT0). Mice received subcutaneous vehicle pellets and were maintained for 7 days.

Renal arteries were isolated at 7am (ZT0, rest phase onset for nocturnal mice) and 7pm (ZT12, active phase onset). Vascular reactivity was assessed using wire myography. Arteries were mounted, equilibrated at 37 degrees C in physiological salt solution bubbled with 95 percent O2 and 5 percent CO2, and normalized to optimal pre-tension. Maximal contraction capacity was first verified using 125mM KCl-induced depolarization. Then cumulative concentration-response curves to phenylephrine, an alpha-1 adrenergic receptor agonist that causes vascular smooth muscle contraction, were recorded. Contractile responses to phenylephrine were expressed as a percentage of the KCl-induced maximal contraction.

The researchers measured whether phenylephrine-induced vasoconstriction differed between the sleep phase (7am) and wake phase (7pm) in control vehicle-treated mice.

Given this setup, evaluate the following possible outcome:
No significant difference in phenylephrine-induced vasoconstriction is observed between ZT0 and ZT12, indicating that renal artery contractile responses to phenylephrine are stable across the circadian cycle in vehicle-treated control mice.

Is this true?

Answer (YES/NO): YES